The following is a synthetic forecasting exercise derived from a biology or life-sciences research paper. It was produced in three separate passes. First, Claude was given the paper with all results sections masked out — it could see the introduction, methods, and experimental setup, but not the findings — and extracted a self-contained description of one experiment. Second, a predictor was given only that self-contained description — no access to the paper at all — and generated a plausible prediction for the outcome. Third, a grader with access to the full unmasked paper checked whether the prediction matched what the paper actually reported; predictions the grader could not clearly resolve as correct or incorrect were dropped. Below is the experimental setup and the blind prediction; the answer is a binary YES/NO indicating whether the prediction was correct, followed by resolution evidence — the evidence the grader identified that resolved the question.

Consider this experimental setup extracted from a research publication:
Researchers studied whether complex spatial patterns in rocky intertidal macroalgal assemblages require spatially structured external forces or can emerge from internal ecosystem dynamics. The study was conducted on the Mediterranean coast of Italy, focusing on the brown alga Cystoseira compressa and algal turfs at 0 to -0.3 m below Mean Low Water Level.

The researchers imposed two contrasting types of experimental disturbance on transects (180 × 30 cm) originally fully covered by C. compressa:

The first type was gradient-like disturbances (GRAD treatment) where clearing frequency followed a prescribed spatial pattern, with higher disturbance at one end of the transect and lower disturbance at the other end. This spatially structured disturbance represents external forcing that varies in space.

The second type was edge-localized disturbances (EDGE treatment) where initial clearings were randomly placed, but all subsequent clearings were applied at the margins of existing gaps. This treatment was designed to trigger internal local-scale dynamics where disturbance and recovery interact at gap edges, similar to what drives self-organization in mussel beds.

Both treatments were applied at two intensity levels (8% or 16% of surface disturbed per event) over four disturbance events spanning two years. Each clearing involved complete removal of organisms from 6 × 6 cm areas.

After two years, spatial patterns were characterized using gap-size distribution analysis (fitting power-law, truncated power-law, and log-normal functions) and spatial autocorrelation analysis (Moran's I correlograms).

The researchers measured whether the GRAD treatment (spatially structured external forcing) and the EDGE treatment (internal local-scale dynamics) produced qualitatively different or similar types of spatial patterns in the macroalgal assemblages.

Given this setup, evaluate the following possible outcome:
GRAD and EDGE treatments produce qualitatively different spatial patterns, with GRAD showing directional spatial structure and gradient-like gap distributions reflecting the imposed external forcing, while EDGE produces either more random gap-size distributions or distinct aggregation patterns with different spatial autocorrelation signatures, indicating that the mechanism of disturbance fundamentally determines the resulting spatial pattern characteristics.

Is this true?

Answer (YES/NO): NO